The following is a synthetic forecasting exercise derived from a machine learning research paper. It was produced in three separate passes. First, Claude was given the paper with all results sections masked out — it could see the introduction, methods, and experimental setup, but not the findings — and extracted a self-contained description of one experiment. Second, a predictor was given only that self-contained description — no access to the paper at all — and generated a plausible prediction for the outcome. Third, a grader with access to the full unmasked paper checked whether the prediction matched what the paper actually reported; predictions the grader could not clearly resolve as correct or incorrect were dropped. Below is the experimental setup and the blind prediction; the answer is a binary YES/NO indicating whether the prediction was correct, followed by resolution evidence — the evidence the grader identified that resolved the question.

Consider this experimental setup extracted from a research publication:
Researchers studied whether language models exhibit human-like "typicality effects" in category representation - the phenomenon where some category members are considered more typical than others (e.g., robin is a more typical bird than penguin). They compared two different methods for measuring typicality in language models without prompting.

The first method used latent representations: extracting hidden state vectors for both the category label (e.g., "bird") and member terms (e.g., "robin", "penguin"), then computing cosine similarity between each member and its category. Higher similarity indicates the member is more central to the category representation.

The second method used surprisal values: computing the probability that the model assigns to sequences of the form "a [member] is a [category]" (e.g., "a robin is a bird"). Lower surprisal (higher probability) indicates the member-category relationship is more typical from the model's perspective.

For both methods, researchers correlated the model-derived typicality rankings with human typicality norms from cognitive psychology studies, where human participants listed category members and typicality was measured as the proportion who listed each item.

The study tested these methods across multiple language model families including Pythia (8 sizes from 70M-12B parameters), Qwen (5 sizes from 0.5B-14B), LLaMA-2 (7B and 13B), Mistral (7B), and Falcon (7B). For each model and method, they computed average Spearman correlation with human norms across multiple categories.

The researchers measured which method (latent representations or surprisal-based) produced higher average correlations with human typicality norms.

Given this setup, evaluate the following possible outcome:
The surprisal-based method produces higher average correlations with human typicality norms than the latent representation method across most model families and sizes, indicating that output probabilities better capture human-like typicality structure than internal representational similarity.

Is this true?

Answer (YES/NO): YES